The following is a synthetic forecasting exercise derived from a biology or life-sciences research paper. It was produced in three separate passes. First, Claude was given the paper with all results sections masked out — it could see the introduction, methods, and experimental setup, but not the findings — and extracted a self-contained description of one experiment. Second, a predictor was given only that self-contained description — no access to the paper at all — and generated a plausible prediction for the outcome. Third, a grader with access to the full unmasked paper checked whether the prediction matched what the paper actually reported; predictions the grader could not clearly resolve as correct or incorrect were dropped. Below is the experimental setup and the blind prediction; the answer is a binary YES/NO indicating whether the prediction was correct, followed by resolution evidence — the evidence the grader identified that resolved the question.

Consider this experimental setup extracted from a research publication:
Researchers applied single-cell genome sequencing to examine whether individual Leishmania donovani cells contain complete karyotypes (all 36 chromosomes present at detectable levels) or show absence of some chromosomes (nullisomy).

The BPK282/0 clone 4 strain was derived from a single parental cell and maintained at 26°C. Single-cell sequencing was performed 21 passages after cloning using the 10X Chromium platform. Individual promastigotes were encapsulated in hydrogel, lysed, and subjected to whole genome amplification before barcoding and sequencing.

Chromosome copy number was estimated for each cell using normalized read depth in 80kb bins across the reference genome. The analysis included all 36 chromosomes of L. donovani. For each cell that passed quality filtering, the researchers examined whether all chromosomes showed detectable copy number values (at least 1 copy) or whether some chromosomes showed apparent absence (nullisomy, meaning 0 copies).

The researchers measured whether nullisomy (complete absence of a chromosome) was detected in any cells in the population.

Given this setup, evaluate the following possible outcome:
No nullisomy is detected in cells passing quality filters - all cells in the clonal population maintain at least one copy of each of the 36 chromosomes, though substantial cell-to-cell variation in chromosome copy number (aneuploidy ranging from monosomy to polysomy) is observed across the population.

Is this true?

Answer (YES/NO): NO